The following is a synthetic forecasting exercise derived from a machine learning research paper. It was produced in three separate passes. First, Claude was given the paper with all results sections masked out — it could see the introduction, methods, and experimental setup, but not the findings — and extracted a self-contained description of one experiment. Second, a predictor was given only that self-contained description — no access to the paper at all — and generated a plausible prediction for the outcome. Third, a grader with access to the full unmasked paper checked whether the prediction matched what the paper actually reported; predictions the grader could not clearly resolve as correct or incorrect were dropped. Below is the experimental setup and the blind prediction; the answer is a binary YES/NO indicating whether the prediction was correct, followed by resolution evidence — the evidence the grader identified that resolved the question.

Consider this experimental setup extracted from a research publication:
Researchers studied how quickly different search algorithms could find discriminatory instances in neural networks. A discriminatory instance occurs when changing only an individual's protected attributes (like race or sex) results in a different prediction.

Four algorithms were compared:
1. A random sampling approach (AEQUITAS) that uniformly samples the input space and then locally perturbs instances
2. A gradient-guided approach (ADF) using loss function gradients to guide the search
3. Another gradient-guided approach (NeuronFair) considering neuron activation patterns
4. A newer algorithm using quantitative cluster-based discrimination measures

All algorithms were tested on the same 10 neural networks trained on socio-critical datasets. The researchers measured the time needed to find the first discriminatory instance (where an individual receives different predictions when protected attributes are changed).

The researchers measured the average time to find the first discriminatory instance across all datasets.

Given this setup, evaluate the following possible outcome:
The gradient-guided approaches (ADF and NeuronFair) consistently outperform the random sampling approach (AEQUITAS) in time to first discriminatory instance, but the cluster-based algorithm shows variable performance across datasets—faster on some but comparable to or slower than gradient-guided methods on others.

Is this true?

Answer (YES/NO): NO